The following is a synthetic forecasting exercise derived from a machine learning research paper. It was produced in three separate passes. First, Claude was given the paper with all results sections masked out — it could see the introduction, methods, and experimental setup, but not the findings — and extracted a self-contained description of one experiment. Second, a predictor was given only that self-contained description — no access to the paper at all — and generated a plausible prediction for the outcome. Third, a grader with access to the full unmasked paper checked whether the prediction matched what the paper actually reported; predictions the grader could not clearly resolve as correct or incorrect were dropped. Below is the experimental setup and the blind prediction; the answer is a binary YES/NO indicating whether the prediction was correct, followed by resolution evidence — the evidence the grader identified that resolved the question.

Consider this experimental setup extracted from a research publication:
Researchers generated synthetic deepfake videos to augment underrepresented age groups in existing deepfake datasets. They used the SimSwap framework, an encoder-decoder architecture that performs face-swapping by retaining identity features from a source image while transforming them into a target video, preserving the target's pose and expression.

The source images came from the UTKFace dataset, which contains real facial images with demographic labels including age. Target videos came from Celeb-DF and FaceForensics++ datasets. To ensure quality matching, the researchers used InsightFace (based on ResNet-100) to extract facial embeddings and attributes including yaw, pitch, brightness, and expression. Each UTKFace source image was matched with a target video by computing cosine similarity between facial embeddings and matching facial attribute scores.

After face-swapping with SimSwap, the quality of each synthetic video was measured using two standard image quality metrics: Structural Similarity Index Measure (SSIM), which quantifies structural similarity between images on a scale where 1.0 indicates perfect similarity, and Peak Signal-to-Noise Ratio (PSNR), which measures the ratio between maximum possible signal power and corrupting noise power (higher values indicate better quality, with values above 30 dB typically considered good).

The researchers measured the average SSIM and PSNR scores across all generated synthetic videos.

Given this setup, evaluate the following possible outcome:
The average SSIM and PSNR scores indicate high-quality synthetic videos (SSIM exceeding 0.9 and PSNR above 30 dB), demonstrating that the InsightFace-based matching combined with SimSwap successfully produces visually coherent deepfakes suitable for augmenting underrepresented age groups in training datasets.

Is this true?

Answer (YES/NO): NO